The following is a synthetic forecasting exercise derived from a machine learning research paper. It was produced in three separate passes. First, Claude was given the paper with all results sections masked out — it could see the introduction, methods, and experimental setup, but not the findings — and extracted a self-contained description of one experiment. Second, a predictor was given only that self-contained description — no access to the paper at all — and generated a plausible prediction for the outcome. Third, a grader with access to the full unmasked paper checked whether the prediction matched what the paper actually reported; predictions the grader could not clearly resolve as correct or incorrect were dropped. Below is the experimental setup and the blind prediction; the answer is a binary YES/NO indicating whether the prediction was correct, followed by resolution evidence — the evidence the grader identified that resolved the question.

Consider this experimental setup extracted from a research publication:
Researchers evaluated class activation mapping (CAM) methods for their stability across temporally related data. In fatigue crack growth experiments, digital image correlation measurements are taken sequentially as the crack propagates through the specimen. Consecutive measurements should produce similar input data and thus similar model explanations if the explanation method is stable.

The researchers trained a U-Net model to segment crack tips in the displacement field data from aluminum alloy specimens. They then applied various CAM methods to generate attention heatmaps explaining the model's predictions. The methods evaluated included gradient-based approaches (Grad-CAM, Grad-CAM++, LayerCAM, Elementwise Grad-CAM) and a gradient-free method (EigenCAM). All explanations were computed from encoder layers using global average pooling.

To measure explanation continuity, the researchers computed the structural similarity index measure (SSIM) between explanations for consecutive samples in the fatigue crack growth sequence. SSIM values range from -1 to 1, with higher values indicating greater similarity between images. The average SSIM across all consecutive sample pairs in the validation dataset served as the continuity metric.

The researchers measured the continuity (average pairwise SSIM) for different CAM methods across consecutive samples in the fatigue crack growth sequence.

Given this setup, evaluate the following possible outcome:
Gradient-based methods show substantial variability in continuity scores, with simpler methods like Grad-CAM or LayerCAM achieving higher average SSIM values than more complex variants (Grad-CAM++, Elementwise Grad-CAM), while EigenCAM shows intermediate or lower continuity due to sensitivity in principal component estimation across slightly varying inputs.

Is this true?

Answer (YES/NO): NO